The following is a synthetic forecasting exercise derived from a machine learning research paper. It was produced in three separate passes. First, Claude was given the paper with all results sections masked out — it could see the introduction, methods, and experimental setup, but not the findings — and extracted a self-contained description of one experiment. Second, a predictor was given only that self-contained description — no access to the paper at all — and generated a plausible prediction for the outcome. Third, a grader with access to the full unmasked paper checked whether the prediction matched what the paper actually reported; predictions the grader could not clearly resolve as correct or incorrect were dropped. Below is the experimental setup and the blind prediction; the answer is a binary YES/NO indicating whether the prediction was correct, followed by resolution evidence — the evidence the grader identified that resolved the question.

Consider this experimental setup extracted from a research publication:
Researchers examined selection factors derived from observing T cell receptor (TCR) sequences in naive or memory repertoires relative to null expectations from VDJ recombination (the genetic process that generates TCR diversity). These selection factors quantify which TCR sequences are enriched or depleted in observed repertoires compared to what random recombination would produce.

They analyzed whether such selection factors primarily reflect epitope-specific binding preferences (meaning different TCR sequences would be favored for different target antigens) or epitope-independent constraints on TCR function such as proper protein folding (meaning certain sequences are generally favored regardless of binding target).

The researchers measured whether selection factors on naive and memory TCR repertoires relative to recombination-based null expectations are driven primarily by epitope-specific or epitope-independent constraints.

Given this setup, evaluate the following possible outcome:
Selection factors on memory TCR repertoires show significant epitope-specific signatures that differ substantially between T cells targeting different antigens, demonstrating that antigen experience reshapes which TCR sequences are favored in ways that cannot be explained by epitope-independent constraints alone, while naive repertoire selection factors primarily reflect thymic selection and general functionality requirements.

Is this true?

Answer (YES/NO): NO